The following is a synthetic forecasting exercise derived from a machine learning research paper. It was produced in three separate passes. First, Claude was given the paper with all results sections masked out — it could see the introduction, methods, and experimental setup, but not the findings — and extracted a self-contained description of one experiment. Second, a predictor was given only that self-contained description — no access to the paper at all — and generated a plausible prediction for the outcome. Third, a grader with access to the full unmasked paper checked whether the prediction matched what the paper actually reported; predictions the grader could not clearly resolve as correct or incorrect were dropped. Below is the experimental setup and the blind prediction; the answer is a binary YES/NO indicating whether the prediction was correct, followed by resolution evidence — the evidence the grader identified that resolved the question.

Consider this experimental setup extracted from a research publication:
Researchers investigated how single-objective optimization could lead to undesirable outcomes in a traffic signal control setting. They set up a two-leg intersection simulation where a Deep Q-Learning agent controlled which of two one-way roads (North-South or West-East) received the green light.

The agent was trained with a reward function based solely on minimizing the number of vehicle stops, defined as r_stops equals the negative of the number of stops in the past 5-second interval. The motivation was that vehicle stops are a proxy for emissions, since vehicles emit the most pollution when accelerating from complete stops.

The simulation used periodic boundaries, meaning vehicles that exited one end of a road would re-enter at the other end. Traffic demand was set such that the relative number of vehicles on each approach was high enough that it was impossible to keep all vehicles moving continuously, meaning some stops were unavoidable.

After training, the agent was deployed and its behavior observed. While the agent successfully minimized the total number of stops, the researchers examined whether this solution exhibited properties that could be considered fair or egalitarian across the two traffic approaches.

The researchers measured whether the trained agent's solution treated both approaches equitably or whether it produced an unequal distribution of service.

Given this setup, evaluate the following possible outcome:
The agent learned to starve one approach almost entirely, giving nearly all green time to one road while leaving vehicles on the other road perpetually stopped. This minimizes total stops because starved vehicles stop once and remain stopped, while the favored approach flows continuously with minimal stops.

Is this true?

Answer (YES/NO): YES